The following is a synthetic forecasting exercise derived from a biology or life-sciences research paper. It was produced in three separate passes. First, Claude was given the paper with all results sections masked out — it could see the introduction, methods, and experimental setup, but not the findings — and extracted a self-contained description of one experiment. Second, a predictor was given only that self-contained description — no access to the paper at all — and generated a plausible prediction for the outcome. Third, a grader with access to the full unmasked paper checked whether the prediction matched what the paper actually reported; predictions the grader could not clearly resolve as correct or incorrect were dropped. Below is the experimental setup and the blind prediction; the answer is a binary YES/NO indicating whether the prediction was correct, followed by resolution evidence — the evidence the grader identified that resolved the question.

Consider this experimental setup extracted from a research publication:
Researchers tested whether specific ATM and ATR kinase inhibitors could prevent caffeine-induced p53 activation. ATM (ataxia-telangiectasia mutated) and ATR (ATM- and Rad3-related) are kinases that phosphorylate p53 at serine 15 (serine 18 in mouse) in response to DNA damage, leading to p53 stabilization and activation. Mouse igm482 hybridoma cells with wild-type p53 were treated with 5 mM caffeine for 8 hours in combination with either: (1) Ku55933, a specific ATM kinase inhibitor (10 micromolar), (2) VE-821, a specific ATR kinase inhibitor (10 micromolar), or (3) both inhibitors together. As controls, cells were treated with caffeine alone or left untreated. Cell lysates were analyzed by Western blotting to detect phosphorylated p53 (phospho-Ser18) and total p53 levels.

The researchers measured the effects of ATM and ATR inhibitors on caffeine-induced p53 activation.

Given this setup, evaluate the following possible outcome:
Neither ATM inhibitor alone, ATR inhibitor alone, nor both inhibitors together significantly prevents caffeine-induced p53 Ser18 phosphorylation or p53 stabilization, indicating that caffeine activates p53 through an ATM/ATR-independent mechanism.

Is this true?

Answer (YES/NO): NO